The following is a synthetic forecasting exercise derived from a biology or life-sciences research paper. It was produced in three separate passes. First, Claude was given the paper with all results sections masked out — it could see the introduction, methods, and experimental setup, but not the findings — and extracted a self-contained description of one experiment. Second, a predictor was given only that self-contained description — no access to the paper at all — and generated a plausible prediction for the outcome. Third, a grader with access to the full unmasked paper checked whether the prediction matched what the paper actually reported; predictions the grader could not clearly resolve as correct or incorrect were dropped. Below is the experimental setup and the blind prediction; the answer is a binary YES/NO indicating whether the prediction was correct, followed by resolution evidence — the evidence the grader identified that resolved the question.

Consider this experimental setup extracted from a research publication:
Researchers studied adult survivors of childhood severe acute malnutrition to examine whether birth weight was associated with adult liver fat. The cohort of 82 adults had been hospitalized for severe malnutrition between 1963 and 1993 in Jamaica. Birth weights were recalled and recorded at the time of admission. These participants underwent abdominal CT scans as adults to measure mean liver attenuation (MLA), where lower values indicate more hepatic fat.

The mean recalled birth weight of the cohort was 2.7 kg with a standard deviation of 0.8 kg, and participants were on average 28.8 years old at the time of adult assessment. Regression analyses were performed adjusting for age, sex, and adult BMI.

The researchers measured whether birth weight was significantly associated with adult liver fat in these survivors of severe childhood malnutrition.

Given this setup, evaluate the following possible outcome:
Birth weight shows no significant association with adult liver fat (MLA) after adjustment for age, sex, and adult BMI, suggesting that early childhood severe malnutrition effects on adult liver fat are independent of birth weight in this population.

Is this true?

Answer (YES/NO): YES